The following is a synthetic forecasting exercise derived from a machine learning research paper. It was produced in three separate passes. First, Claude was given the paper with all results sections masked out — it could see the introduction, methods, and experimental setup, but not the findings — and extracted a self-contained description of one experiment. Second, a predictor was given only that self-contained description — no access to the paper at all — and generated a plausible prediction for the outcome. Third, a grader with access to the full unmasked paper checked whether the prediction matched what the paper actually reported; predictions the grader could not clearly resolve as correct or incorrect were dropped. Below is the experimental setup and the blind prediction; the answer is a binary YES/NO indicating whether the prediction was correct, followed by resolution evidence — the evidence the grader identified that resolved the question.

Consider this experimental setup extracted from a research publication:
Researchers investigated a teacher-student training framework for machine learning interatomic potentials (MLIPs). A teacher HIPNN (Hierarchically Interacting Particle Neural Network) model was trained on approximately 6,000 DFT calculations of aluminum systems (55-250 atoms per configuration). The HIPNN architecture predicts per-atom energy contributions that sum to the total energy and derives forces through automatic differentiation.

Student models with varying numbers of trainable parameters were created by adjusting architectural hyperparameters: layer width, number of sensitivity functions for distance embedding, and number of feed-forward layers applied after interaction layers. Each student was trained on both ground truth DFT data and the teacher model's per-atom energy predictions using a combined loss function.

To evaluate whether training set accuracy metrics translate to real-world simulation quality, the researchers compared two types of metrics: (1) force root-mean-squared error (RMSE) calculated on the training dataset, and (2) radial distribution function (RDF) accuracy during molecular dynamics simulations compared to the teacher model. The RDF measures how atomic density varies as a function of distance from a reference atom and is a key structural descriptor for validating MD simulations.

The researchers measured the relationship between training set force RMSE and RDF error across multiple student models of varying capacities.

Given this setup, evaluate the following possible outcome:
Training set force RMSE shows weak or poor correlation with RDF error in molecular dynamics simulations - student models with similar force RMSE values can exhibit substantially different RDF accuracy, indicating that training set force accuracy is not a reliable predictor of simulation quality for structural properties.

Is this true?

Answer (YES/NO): NO